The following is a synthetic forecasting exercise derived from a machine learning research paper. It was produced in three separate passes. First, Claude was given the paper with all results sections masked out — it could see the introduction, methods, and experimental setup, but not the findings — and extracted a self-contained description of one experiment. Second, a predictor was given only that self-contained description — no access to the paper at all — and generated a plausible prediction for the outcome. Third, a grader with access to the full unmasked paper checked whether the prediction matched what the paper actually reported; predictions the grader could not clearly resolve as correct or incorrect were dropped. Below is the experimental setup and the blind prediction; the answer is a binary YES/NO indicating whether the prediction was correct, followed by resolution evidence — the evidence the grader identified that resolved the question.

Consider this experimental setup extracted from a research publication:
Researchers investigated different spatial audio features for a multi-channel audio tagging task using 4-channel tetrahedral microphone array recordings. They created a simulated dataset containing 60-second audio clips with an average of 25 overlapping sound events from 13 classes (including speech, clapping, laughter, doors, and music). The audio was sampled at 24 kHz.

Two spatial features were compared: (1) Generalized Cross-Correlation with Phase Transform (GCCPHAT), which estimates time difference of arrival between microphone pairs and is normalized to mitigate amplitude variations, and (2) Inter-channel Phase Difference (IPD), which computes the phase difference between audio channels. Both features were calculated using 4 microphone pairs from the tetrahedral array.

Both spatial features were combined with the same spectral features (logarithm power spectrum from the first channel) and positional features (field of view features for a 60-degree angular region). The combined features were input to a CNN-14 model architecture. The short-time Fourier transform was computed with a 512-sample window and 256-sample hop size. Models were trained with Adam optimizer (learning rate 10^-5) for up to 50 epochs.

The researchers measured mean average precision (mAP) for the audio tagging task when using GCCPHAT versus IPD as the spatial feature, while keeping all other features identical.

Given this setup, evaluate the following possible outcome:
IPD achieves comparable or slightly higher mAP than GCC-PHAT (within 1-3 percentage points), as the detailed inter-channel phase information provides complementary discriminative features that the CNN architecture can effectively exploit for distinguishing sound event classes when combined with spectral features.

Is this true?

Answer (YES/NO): NO